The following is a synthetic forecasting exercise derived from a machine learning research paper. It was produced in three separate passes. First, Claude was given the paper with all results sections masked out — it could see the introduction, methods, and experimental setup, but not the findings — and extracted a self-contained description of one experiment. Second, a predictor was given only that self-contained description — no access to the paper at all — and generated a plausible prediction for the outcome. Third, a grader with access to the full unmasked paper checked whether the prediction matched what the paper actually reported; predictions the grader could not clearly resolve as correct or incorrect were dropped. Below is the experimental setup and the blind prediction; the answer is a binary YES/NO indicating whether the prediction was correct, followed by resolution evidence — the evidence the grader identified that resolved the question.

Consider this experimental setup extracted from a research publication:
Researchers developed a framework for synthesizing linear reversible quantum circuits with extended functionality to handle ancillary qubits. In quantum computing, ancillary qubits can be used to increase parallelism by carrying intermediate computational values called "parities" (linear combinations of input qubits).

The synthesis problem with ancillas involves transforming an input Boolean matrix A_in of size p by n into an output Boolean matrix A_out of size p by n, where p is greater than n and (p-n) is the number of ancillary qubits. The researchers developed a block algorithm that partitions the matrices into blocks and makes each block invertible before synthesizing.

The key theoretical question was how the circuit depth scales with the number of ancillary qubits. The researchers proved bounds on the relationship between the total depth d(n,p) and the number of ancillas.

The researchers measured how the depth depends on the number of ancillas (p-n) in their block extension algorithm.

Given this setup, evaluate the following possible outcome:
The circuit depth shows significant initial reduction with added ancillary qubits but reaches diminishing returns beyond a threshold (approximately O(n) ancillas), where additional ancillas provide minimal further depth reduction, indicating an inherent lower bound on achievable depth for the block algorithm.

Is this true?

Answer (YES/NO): NO